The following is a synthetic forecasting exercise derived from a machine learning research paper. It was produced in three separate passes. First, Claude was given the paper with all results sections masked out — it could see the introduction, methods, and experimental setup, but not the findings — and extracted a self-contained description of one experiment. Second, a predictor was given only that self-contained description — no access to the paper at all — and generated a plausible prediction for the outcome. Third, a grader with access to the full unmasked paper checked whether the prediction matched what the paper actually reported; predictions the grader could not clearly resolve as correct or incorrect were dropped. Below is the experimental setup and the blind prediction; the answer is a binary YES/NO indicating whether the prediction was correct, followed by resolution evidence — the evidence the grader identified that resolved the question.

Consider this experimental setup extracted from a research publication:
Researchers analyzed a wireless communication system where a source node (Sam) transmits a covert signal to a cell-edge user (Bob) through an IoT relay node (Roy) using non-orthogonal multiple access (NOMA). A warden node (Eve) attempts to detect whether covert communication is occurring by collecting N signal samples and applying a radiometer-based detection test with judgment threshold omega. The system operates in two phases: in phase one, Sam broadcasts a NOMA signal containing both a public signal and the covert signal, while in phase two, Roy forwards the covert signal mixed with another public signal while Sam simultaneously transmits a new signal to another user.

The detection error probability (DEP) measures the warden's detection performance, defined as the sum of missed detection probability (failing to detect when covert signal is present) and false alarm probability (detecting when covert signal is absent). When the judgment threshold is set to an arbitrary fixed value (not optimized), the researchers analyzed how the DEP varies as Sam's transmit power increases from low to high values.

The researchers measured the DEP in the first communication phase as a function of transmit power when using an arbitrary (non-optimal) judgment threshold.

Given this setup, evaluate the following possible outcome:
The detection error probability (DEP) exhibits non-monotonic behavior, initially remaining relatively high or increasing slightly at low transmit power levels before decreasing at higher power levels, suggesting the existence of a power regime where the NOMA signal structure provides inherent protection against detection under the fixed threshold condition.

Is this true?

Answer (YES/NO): NO